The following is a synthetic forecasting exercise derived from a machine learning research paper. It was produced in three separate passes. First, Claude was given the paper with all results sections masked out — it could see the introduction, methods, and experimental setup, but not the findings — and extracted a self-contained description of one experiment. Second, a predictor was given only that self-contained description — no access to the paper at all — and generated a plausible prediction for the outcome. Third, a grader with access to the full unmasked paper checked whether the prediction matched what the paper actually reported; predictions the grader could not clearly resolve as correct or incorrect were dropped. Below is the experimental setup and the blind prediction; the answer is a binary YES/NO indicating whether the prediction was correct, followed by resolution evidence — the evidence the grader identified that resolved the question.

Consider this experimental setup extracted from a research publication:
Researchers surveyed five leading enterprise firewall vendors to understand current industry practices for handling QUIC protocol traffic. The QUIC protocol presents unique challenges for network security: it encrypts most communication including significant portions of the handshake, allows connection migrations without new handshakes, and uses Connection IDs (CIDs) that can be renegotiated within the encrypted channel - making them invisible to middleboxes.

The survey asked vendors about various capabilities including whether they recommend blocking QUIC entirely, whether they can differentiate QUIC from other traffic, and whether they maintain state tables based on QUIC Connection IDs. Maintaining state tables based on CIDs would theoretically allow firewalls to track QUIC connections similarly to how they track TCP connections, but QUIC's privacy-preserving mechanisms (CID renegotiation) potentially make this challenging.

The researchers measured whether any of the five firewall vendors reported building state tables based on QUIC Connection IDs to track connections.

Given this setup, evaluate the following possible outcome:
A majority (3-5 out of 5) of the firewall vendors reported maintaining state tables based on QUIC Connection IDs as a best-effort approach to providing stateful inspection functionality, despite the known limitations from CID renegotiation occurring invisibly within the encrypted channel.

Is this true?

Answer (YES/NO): NO